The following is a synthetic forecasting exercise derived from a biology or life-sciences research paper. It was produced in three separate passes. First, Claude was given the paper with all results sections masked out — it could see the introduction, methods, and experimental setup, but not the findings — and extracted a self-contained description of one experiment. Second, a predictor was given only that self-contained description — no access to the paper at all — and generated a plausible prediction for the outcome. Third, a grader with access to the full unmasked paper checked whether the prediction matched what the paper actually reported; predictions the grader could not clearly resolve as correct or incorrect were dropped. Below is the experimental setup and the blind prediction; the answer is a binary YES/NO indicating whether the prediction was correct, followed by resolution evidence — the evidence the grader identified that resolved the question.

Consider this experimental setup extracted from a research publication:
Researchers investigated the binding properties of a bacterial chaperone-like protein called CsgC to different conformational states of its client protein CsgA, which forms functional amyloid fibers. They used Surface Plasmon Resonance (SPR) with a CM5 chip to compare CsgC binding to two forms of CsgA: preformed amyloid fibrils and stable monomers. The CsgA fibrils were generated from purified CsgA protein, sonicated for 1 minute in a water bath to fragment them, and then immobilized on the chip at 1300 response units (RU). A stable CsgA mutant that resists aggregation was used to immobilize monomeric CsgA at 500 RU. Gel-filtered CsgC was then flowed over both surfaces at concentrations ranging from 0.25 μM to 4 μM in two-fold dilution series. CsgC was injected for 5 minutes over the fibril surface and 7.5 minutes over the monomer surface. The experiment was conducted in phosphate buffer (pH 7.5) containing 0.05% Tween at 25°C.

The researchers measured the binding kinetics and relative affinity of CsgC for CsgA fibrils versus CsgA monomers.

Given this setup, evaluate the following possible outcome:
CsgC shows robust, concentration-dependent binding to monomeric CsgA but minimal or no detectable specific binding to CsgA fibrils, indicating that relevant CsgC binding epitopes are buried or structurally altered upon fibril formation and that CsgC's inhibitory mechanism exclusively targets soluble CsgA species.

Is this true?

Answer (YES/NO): NO